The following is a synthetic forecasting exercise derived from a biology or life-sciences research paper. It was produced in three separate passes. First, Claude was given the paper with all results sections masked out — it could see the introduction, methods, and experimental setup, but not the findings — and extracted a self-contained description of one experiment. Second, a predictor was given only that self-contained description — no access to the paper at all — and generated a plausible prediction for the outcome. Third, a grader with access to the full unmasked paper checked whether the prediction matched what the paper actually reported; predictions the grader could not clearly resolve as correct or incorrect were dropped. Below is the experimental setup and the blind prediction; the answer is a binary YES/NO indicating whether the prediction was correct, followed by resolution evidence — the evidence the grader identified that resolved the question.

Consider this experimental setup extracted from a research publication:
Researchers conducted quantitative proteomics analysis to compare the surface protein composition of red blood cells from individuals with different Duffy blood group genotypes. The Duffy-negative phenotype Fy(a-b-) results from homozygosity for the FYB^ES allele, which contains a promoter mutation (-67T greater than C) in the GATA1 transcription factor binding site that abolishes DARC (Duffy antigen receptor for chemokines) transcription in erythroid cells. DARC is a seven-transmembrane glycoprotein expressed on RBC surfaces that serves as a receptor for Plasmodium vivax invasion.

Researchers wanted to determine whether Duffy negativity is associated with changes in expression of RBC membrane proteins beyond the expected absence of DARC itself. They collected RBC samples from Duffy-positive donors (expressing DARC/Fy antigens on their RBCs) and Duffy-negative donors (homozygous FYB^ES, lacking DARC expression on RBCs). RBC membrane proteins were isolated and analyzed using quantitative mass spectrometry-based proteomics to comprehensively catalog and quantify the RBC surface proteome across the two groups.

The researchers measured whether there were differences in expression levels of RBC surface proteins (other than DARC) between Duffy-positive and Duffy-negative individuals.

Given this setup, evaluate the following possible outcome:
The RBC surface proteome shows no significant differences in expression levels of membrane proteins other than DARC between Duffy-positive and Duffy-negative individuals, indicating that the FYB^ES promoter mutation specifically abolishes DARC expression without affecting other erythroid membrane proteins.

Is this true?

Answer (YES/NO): NO